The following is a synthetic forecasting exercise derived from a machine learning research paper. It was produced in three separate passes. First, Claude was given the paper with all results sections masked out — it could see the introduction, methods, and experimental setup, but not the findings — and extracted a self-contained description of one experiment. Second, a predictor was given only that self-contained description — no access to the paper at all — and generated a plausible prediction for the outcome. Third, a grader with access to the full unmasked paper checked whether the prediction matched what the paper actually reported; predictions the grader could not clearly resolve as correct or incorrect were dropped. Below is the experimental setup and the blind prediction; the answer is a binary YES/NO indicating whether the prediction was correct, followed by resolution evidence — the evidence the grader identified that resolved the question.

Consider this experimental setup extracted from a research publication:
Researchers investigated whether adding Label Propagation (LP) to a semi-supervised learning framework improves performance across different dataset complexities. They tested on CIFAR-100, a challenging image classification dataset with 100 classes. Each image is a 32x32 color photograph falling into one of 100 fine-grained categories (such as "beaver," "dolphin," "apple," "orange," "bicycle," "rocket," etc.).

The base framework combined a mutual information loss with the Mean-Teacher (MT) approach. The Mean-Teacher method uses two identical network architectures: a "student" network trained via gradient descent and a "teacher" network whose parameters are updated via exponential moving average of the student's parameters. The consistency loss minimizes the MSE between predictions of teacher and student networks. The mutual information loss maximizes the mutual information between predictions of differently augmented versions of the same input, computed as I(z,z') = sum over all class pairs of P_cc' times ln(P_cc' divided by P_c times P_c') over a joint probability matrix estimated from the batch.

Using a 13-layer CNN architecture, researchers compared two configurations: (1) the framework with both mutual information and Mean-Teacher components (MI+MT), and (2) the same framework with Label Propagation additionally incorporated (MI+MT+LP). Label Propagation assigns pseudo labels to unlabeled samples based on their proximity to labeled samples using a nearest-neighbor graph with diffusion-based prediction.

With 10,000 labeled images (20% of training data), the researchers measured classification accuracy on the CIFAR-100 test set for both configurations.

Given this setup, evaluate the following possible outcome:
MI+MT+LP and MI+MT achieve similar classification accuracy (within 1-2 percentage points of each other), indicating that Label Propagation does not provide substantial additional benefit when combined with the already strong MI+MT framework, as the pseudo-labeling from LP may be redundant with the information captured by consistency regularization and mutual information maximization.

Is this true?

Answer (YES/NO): YES